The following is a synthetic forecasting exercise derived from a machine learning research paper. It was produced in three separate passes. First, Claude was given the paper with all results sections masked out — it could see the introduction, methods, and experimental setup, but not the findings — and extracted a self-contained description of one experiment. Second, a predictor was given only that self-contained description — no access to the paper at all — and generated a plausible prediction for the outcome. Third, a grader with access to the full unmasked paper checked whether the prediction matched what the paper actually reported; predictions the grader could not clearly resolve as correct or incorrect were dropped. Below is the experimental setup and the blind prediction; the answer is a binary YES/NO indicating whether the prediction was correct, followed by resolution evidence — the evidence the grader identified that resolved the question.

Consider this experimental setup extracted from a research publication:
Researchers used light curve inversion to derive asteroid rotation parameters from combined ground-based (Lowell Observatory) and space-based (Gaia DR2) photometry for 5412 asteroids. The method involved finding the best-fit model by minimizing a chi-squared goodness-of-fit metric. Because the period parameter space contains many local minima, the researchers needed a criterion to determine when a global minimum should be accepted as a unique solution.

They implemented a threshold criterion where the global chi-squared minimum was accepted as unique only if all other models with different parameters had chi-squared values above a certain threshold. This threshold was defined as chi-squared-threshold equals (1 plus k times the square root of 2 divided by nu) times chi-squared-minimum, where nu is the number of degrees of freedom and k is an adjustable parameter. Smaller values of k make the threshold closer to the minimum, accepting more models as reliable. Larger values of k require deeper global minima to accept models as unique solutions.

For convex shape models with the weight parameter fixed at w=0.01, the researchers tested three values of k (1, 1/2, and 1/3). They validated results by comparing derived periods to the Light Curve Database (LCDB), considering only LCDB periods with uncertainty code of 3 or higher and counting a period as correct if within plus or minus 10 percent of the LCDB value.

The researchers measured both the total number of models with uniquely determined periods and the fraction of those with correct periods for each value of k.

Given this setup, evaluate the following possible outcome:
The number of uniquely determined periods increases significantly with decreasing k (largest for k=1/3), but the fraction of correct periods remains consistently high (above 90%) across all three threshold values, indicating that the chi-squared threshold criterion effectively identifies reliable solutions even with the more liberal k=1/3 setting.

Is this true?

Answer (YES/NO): NO